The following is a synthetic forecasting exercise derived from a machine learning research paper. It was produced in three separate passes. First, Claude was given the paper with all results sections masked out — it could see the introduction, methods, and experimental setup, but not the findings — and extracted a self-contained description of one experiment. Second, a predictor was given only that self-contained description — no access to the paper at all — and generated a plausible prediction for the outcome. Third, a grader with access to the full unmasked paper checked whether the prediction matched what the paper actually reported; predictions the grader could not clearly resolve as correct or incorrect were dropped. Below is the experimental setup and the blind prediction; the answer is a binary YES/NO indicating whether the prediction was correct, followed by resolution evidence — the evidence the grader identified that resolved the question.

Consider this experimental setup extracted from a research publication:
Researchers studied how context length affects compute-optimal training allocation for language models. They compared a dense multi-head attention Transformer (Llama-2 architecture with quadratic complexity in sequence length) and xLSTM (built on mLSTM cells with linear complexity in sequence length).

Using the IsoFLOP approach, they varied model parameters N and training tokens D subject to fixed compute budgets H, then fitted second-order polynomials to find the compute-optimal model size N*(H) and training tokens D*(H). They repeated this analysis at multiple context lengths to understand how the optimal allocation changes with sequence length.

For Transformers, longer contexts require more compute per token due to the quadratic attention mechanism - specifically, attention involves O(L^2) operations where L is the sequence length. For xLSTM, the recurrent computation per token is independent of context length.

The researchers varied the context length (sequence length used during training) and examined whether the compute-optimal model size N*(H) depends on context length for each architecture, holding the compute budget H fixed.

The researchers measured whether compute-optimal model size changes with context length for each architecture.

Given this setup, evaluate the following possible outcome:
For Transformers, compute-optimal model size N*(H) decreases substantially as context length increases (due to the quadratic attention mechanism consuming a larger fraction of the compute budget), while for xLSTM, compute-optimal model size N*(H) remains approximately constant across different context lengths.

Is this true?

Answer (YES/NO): NO